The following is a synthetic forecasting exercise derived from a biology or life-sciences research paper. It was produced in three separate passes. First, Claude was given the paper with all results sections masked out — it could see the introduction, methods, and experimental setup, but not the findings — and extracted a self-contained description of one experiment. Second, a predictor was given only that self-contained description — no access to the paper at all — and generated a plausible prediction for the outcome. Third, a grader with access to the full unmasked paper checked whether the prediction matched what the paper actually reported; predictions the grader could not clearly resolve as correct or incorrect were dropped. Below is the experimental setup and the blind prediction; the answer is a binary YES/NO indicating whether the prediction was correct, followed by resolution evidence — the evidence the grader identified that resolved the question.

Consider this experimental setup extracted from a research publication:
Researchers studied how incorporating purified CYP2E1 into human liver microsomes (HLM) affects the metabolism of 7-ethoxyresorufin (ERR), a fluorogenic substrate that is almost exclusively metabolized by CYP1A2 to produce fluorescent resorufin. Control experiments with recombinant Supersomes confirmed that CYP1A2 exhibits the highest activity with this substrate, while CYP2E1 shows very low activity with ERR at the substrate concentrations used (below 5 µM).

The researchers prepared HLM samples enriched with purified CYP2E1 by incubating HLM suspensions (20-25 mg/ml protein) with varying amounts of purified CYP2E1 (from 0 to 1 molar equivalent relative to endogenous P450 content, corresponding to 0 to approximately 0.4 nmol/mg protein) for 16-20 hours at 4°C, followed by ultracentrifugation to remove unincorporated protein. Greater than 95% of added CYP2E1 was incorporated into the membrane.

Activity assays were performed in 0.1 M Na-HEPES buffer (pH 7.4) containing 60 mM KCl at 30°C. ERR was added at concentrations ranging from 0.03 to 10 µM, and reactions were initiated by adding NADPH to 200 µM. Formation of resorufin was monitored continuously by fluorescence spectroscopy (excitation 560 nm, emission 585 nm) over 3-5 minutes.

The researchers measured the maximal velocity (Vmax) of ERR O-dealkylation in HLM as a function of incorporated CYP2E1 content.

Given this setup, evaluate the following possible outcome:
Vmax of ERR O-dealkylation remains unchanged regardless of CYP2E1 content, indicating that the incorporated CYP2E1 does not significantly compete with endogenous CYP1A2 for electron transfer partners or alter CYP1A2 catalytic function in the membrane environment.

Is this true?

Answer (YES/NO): NO